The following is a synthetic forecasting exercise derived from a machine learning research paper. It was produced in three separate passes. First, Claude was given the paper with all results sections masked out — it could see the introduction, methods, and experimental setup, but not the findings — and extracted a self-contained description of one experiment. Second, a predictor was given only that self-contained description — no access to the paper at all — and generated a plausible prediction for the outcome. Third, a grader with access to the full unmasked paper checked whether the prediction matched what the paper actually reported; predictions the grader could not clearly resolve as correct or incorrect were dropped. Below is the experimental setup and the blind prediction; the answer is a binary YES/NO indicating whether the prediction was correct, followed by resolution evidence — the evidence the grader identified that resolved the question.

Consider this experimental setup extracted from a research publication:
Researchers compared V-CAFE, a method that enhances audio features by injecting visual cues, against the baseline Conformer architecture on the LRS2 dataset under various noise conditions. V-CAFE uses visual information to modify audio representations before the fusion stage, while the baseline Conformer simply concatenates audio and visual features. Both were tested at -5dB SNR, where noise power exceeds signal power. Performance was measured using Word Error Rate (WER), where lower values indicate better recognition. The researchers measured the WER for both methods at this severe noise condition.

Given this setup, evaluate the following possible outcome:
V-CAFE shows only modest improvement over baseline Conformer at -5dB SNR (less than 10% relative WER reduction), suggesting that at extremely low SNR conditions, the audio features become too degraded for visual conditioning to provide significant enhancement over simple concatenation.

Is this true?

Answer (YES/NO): NO